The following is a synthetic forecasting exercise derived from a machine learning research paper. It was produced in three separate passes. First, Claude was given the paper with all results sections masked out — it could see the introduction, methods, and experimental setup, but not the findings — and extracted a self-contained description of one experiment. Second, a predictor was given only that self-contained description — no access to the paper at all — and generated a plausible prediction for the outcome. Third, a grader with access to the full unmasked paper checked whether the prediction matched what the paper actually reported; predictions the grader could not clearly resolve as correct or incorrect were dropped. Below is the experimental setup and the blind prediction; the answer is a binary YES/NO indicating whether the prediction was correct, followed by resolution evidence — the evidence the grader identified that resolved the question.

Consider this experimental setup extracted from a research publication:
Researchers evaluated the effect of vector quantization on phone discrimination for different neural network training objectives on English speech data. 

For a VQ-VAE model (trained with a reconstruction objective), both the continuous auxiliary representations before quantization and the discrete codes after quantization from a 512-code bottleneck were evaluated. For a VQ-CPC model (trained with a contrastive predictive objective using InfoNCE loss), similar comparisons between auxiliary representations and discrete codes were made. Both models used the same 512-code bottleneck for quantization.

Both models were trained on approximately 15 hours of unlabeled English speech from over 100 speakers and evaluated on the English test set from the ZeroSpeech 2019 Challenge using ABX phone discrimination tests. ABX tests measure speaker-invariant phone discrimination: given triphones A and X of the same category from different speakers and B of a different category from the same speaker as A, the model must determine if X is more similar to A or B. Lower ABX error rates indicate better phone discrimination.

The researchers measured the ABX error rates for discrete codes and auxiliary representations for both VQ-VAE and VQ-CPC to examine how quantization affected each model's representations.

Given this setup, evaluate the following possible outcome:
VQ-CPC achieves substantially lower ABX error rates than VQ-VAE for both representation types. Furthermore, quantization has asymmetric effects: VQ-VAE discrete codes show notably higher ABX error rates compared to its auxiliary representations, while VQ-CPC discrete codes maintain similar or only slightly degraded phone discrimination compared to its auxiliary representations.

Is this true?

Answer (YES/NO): NO